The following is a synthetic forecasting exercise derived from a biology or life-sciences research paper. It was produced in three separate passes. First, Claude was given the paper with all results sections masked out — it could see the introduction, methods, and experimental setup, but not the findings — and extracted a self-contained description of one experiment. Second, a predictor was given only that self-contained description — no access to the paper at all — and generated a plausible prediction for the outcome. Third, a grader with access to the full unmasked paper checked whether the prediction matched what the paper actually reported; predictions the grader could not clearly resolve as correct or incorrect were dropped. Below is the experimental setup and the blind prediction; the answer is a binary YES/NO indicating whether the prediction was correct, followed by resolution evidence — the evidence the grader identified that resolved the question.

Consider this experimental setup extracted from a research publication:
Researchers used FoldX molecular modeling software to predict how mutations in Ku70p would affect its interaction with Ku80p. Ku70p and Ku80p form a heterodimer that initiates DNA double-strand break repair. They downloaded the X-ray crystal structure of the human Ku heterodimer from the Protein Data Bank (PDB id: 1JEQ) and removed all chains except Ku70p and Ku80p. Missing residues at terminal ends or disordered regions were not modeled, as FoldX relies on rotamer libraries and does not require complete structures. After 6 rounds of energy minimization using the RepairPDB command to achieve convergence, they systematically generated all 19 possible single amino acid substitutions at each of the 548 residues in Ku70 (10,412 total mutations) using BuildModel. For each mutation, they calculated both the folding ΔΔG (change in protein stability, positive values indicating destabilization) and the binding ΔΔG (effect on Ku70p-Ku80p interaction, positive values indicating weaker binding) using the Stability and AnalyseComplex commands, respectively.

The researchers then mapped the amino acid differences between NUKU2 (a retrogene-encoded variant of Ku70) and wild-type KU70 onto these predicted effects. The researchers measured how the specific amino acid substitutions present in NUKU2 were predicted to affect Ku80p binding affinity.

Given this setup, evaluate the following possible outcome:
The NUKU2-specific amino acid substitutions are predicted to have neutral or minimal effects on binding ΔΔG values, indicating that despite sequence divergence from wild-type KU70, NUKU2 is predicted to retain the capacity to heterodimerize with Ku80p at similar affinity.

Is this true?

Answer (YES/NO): NO